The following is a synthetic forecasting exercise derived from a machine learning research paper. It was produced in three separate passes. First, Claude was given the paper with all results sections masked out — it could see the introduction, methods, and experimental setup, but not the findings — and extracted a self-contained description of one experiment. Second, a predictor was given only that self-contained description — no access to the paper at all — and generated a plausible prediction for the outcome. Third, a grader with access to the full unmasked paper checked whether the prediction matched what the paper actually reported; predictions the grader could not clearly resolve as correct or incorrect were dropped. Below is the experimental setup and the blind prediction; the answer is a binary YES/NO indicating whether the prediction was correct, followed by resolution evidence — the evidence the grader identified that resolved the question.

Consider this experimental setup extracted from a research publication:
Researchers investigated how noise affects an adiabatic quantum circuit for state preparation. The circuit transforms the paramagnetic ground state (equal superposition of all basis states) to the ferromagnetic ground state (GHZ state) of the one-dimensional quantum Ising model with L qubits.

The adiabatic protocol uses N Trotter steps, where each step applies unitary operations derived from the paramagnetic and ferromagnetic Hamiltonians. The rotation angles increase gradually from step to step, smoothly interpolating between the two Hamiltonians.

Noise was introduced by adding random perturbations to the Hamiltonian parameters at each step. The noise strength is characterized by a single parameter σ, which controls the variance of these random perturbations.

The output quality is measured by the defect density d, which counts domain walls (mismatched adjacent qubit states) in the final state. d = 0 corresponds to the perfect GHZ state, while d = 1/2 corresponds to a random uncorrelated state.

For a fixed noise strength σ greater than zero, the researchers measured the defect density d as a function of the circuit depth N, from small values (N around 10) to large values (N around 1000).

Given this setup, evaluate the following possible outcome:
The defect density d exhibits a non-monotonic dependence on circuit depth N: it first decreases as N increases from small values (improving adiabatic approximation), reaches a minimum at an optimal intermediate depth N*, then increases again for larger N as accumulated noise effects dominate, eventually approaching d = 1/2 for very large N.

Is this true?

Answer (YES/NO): YES